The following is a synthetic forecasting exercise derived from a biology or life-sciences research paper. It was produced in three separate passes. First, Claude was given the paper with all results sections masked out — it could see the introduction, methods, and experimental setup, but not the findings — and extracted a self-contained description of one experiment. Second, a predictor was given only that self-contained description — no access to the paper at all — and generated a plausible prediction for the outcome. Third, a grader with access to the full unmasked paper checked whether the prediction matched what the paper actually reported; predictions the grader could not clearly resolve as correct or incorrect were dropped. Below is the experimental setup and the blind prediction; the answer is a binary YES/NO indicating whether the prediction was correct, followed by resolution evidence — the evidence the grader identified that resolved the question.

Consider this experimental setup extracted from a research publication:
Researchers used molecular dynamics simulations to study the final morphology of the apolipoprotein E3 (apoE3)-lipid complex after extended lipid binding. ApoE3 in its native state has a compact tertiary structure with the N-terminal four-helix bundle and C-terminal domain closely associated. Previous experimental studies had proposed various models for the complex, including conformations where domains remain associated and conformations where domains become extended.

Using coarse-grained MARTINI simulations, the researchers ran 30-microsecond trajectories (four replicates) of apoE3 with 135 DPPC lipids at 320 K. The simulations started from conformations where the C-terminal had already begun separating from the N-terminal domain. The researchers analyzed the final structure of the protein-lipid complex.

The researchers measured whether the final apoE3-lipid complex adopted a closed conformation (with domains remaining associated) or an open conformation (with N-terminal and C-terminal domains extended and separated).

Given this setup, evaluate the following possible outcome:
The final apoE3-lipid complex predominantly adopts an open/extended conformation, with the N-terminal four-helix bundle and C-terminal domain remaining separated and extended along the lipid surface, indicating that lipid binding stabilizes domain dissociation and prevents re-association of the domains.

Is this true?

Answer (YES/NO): YES